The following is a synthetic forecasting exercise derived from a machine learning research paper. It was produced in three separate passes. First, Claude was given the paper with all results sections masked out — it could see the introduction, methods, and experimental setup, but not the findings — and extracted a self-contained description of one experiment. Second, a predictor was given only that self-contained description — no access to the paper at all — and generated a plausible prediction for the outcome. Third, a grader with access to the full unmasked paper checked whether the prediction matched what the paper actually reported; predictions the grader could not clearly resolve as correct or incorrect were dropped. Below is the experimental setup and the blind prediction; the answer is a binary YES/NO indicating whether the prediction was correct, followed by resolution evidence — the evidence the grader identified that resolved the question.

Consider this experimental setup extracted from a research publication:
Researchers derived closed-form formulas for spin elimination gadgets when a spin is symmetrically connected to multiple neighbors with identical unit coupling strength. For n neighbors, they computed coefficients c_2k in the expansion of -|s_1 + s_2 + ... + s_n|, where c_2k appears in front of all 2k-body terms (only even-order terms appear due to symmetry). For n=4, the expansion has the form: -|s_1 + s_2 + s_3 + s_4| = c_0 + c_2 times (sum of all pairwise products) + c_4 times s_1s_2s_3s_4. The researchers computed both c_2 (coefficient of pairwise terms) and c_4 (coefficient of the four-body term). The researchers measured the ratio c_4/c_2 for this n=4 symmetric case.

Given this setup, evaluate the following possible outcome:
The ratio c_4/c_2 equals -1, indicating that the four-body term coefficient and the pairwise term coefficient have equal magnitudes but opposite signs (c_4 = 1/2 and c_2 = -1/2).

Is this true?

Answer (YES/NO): YES